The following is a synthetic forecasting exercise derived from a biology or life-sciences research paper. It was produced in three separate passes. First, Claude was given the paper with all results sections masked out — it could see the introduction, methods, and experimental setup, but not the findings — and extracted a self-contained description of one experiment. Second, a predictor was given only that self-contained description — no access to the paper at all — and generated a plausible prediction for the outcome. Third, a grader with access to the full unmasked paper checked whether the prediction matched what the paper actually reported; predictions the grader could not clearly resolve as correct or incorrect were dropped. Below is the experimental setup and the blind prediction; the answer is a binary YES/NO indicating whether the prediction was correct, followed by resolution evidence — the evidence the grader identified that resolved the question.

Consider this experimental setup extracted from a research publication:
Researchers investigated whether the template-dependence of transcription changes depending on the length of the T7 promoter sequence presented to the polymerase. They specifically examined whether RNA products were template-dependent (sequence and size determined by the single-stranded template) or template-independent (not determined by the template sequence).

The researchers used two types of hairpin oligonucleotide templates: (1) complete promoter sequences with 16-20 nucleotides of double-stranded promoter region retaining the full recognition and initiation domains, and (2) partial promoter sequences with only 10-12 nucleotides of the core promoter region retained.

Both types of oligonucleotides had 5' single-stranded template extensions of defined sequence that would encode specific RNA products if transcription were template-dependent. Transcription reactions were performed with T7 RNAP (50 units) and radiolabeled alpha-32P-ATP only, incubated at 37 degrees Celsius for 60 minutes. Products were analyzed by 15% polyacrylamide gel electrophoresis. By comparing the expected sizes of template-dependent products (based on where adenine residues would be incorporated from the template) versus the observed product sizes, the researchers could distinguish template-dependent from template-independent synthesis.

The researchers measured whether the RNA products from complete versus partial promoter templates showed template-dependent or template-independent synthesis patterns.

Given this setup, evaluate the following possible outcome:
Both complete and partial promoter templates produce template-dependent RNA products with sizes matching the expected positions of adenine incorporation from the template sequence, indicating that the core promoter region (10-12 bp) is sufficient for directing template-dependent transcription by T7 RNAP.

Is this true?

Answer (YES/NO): NO